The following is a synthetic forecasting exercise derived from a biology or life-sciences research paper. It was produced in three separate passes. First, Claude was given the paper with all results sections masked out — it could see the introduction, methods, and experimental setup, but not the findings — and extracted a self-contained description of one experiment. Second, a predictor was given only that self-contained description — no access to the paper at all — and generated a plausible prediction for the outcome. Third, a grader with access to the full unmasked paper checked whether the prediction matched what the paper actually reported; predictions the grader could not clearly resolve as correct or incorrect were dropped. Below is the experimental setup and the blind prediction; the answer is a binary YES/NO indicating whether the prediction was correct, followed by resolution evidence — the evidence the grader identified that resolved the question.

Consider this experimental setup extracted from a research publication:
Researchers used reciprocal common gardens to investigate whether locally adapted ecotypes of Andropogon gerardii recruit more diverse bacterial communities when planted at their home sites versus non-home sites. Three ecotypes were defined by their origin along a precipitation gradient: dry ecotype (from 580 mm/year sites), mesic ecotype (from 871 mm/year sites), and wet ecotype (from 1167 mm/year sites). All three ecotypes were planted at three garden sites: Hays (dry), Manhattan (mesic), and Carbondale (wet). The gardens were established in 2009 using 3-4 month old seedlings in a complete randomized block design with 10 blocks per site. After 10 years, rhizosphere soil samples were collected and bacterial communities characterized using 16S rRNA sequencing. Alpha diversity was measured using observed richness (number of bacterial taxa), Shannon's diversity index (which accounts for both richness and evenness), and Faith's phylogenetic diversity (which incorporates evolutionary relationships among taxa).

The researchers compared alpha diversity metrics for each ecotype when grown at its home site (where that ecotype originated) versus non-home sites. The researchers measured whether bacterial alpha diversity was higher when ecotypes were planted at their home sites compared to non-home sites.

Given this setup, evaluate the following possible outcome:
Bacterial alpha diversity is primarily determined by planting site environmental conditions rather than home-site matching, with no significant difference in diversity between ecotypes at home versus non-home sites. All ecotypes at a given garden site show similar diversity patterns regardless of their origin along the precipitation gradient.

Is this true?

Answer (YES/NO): NO